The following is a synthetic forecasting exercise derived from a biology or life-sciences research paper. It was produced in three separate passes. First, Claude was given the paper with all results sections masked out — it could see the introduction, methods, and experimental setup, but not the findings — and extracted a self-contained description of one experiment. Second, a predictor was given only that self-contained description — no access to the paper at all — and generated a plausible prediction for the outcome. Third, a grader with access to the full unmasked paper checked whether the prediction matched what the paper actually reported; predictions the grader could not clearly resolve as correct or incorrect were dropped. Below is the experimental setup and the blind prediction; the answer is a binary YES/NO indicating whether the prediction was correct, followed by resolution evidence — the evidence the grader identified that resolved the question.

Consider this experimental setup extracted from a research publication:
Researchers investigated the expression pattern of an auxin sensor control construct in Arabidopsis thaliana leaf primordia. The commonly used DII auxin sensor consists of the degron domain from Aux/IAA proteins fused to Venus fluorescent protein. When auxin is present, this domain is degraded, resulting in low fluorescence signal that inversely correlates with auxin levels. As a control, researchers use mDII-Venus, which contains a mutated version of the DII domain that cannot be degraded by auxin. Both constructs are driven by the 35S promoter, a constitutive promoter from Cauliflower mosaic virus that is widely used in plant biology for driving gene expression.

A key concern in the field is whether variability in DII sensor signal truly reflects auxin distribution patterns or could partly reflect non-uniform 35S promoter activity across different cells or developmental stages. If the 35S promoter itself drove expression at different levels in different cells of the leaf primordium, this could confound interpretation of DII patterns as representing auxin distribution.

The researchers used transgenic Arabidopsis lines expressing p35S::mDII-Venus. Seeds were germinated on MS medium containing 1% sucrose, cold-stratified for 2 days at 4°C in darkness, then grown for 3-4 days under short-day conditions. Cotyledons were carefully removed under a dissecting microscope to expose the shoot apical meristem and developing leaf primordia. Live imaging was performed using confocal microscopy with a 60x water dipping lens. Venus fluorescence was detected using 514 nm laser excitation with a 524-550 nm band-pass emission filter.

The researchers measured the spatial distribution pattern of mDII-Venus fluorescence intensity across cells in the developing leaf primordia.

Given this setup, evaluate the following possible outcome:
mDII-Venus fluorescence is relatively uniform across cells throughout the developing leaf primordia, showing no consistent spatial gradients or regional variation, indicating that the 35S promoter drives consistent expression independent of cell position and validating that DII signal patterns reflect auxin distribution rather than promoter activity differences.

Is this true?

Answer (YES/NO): YES